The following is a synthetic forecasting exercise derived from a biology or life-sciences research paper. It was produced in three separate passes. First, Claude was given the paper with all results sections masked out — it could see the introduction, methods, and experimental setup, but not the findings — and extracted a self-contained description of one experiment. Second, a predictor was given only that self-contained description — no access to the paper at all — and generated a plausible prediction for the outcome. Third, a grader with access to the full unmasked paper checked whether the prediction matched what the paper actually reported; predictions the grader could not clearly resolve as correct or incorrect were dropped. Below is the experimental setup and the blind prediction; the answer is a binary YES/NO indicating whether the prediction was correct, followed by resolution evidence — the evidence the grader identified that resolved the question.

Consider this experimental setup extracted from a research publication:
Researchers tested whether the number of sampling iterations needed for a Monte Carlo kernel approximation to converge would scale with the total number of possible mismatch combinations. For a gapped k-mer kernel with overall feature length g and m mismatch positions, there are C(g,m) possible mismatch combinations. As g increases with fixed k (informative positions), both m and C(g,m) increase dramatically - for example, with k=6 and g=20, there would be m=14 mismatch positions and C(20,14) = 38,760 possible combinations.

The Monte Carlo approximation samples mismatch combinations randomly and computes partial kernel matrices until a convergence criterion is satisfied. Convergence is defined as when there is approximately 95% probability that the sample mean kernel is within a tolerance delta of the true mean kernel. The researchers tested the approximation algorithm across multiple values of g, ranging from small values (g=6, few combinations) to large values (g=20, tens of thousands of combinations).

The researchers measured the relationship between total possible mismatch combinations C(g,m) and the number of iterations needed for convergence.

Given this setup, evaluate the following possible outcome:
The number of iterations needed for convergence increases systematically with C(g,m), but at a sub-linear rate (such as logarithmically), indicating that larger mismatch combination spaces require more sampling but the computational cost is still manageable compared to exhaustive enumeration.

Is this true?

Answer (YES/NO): NO